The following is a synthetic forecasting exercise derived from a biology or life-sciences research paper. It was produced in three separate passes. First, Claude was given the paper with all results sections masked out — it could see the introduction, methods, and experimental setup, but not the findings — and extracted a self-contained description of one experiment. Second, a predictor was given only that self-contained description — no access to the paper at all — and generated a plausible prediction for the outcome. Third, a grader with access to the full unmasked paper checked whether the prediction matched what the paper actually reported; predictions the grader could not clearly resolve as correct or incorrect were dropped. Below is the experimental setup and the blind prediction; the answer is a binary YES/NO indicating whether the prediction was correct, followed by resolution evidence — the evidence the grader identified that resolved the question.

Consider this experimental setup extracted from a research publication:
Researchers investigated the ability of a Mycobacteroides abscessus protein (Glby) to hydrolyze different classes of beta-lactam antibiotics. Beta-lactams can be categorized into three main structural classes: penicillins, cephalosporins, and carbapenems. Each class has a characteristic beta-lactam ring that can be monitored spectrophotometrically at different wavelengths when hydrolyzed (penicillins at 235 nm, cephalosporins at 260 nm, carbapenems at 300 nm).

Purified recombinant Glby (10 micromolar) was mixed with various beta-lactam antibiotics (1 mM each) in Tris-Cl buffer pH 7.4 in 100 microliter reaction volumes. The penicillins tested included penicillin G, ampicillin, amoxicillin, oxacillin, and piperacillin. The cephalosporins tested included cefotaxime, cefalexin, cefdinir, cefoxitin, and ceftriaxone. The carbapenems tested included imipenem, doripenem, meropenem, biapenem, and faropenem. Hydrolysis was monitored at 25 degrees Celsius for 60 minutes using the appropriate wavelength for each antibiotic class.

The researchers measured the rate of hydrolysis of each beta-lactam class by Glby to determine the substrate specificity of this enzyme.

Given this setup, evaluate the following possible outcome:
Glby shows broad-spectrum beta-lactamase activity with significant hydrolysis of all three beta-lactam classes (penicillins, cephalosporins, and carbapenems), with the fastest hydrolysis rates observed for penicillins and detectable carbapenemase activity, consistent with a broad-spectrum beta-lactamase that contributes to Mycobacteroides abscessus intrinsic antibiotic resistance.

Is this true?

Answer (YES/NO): YES